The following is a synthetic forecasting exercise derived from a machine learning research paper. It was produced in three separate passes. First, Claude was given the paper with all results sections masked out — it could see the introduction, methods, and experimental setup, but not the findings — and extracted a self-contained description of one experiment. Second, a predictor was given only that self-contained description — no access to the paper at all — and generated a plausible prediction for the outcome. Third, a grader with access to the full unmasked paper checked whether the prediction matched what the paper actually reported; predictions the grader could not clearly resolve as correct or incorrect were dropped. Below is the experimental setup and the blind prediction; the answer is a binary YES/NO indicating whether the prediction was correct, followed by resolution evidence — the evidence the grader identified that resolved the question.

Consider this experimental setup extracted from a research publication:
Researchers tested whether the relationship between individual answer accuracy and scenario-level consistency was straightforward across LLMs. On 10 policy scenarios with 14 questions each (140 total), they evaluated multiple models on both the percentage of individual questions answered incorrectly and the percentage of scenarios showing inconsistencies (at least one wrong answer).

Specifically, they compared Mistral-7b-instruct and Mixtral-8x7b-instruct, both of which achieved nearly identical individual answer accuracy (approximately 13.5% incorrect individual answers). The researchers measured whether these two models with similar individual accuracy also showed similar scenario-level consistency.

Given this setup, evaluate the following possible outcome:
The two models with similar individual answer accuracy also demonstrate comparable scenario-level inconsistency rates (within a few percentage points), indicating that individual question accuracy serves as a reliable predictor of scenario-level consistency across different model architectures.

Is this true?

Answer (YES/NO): NO